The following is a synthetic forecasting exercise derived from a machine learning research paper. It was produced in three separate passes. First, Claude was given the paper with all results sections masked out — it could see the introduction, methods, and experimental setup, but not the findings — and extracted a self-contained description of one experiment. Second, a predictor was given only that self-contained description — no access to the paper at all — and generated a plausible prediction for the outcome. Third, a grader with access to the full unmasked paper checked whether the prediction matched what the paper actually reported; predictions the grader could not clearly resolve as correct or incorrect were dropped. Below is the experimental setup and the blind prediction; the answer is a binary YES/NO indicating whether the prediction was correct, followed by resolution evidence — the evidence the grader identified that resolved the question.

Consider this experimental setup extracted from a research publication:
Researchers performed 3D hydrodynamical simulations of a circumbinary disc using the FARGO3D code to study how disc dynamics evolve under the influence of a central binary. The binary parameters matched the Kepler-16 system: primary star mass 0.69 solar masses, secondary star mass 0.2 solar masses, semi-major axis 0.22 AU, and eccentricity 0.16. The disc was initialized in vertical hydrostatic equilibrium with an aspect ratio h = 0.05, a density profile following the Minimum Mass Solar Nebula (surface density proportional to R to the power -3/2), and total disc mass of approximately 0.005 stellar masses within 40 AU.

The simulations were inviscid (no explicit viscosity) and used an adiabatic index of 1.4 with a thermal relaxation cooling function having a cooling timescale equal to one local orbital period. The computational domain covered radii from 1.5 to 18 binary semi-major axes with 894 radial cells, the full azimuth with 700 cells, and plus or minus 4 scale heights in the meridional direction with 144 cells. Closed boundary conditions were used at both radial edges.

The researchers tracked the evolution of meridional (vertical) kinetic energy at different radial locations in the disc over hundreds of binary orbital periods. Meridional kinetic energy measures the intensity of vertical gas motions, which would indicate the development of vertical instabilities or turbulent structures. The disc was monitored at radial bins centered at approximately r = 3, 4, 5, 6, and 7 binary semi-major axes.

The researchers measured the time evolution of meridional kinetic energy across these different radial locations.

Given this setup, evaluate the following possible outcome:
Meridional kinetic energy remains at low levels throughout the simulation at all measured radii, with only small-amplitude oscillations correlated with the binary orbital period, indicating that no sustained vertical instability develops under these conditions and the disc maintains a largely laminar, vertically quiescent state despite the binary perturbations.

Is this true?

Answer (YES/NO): NO